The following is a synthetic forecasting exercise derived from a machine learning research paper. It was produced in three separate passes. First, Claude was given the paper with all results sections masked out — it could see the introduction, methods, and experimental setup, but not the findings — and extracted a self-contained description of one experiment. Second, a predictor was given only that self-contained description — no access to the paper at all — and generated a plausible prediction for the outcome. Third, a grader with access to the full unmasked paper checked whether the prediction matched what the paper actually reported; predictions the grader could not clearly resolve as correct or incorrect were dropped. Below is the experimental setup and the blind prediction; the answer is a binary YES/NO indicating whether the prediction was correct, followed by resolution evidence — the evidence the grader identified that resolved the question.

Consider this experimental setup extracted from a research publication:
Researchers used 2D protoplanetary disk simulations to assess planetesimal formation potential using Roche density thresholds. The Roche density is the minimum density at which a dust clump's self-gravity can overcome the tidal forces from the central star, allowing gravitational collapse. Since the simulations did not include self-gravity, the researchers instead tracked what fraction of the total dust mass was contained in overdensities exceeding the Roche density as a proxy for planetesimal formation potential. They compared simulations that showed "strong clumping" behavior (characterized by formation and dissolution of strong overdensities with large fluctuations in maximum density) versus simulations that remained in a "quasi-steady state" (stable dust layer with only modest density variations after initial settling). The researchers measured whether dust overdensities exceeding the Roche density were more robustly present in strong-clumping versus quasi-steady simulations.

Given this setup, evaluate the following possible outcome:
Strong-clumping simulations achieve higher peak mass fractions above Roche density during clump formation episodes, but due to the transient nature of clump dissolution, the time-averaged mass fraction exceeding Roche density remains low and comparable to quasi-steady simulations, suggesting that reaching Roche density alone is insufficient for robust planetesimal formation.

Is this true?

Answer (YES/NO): NO